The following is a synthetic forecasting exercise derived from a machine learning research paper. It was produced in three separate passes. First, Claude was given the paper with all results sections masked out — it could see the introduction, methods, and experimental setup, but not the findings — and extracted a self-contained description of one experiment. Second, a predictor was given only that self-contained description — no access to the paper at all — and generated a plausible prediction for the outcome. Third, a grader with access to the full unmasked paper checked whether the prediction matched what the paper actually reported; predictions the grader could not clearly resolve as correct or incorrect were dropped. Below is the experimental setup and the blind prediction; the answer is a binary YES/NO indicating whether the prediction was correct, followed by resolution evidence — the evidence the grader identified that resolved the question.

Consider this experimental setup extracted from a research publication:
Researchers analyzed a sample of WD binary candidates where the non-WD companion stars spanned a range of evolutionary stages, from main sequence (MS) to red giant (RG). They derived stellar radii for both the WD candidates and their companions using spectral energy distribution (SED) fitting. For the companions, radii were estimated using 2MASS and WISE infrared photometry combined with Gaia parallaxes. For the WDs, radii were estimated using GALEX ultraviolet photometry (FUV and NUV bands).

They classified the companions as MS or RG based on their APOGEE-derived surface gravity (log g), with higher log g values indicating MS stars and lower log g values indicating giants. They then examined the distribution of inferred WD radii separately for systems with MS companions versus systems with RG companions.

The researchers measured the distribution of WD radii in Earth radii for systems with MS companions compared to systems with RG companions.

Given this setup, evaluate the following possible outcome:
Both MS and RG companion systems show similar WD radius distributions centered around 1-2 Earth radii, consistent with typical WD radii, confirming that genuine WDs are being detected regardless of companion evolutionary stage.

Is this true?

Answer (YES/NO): NO